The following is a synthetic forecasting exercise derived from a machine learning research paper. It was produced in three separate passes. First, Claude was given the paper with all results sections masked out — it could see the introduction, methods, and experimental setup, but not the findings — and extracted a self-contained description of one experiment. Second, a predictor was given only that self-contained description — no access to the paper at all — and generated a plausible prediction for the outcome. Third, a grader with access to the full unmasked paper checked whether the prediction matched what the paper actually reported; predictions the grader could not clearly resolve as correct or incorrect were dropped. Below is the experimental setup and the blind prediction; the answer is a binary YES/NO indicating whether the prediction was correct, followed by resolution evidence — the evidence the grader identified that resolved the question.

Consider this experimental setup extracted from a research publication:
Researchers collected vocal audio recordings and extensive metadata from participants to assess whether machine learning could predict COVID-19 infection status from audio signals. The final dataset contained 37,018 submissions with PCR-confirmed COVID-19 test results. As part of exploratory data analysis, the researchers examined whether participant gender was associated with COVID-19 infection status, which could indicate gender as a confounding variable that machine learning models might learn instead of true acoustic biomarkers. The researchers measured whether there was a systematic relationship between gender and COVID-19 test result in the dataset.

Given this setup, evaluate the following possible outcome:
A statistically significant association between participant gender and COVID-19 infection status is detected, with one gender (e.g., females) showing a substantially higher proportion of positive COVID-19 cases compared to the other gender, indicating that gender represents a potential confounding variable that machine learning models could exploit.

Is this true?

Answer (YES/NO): NO